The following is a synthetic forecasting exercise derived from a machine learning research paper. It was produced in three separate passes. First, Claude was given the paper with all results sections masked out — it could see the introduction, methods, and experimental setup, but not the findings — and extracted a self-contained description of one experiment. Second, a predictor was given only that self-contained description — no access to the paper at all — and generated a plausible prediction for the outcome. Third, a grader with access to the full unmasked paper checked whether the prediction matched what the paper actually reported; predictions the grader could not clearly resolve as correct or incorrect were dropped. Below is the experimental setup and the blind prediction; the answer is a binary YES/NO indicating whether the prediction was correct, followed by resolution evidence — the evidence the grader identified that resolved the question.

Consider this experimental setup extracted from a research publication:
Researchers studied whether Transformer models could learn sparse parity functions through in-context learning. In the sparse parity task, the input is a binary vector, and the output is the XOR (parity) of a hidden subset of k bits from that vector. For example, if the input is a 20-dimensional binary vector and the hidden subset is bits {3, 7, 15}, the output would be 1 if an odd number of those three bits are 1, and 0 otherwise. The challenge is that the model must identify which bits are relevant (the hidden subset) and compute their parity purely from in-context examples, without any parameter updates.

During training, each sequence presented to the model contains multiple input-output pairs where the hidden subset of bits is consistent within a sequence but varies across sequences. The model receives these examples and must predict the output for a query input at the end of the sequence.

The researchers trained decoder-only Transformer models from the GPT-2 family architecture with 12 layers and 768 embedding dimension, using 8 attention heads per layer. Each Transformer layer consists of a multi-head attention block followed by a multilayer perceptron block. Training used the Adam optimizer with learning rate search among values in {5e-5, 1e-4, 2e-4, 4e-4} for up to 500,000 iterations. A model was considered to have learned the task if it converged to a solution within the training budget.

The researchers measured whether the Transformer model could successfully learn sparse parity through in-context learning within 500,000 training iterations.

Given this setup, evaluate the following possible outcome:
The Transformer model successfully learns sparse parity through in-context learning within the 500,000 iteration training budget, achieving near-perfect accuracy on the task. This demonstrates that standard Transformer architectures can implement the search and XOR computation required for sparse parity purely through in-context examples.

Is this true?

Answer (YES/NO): NO